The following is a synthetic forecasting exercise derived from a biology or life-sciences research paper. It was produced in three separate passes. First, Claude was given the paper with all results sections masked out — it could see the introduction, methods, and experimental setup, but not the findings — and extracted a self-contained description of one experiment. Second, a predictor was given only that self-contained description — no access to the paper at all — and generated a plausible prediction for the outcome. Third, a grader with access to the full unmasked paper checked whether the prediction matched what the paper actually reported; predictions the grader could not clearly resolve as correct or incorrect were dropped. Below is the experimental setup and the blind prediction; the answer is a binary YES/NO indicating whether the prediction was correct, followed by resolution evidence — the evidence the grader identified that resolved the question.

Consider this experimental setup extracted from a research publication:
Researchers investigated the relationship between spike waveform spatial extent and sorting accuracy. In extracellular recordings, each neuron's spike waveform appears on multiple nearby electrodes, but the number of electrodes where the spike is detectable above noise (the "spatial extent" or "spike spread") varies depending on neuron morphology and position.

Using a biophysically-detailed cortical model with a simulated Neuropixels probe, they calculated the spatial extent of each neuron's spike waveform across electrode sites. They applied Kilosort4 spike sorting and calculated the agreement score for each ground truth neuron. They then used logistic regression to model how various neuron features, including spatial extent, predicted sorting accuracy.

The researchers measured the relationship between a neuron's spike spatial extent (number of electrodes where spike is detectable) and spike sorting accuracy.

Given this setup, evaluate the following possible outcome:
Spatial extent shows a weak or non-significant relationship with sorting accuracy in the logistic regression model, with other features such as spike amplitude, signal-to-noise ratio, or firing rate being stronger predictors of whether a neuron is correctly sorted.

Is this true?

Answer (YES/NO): NO